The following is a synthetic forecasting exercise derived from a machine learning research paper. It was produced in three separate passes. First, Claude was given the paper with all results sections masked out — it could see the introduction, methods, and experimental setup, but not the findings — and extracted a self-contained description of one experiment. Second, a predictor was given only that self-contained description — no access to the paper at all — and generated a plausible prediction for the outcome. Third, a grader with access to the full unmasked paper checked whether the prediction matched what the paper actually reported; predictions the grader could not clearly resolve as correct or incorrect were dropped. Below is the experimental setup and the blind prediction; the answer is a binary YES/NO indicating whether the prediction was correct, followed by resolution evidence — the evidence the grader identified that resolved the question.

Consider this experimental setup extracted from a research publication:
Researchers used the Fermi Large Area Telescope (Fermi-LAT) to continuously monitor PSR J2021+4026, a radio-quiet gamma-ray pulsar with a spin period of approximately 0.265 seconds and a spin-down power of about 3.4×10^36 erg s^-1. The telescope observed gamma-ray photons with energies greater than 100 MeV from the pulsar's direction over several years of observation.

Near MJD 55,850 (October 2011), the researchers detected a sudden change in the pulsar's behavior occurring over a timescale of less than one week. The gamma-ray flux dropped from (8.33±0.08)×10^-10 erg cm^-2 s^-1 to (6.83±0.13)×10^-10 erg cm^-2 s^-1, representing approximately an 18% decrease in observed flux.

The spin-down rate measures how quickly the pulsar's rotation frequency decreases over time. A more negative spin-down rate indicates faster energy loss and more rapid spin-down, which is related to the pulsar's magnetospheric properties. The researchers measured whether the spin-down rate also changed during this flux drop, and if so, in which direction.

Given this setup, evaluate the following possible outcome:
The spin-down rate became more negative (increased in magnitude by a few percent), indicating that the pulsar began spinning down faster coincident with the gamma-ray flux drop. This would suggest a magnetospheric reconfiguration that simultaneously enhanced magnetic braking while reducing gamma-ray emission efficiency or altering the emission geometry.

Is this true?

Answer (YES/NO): YES